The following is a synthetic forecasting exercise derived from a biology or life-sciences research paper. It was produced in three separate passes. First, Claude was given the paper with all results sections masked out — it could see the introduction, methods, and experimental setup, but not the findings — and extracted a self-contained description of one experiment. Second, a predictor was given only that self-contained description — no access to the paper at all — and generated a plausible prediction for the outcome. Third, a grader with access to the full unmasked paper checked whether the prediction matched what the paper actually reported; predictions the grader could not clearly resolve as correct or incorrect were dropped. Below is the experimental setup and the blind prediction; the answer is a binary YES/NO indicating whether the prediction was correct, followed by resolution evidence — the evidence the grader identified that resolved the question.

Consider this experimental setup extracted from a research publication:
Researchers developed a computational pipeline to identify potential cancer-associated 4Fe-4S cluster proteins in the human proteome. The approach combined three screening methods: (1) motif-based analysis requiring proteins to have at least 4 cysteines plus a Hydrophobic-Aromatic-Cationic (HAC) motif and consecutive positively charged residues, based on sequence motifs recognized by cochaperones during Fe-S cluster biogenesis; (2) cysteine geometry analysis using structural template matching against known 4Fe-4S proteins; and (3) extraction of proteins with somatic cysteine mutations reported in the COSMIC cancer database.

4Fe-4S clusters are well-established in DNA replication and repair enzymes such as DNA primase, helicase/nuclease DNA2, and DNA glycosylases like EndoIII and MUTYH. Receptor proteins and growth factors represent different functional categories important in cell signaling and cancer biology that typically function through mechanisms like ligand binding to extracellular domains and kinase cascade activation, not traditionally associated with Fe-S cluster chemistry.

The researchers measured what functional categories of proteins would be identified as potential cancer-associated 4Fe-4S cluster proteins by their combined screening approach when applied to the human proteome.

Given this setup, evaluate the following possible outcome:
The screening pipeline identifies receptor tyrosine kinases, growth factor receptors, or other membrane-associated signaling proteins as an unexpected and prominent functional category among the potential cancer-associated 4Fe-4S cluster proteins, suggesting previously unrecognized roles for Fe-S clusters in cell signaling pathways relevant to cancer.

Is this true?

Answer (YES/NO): YES